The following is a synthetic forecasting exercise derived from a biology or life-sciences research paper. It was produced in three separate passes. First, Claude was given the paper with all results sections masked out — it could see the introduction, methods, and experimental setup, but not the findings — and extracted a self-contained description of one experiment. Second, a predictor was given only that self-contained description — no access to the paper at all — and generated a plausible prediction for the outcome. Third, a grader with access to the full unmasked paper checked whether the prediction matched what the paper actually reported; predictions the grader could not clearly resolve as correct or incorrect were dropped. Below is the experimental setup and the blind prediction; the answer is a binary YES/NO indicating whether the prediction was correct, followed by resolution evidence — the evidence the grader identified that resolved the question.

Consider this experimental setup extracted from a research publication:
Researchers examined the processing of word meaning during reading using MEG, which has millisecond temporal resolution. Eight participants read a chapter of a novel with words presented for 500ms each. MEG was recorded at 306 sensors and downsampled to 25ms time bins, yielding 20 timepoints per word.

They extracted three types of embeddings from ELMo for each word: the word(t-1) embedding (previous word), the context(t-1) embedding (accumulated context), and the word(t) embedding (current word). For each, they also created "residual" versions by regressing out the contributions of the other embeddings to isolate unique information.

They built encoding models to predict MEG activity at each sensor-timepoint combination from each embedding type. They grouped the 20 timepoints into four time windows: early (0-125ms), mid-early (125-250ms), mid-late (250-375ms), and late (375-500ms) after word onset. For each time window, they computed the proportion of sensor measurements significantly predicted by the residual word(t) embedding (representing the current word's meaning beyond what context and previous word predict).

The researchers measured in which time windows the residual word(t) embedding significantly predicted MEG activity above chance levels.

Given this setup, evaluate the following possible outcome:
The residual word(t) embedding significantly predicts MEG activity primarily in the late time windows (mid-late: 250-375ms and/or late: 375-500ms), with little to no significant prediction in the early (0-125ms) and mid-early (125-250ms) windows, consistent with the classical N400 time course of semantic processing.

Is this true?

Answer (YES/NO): NO